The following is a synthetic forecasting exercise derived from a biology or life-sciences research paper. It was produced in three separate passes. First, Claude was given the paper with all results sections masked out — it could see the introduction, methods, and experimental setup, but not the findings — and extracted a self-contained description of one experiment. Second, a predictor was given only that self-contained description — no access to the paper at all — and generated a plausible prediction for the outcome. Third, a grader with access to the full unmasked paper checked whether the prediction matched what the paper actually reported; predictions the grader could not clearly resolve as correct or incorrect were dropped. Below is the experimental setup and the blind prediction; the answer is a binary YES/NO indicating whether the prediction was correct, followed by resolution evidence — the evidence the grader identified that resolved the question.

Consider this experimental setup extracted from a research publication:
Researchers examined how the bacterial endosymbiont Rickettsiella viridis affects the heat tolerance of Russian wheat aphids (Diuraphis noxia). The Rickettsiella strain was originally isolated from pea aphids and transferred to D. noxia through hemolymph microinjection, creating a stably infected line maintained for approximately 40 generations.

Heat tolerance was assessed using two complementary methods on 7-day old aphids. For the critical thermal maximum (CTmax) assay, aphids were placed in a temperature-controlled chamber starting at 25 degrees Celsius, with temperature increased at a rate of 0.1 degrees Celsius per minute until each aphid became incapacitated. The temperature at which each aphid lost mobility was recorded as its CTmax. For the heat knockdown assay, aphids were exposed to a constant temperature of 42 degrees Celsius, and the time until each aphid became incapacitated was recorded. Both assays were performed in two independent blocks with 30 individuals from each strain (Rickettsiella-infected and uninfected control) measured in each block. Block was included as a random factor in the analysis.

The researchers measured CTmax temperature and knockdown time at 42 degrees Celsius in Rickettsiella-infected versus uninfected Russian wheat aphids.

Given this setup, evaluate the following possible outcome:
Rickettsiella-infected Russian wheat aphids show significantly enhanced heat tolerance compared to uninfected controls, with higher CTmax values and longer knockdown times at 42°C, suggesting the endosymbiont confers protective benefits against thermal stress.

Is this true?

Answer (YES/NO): NO